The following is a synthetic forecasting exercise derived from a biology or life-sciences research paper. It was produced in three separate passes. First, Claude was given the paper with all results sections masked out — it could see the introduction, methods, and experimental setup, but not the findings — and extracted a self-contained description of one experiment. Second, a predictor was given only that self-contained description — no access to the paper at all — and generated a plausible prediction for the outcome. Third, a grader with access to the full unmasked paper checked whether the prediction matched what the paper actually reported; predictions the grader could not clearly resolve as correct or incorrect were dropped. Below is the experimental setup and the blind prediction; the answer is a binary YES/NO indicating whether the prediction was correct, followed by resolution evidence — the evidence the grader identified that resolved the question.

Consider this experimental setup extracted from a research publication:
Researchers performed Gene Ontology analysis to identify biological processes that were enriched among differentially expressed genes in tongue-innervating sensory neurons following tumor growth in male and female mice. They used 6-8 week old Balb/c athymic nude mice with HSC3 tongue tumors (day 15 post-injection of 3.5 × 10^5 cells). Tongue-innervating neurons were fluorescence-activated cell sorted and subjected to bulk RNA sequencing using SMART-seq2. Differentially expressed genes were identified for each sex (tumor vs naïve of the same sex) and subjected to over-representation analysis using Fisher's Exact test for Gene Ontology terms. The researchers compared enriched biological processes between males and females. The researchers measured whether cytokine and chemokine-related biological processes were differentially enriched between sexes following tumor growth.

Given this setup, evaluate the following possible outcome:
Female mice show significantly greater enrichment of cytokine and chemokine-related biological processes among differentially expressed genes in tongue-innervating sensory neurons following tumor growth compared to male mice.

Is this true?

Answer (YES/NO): YES